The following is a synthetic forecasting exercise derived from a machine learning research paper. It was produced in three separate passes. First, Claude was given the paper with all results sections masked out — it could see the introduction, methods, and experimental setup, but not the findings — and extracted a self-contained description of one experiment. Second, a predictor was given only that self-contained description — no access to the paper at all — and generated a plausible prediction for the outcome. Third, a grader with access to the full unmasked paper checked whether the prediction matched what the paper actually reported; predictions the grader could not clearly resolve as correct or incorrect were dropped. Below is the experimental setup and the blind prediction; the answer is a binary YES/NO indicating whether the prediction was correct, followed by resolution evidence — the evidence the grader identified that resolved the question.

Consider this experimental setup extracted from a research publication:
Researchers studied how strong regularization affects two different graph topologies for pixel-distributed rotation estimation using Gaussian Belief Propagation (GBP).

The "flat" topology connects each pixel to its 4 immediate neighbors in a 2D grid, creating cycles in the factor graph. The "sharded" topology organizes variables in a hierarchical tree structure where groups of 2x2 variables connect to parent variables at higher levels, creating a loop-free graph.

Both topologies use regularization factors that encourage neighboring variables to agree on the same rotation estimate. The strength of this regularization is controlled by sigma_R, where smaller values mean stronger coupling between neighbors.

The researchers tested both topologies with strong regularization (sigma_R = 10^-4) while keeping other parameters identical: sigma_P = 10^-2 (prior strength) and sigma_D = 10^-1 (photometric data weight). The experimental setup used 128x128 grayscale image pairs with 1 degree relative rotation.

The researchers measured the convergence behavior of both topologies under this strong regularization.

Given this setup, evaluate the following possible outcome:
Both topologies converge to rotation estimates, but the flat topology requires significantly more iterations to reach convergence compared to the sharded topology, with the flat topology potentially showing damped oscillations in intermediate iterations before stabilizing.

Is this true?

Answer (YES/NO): NO